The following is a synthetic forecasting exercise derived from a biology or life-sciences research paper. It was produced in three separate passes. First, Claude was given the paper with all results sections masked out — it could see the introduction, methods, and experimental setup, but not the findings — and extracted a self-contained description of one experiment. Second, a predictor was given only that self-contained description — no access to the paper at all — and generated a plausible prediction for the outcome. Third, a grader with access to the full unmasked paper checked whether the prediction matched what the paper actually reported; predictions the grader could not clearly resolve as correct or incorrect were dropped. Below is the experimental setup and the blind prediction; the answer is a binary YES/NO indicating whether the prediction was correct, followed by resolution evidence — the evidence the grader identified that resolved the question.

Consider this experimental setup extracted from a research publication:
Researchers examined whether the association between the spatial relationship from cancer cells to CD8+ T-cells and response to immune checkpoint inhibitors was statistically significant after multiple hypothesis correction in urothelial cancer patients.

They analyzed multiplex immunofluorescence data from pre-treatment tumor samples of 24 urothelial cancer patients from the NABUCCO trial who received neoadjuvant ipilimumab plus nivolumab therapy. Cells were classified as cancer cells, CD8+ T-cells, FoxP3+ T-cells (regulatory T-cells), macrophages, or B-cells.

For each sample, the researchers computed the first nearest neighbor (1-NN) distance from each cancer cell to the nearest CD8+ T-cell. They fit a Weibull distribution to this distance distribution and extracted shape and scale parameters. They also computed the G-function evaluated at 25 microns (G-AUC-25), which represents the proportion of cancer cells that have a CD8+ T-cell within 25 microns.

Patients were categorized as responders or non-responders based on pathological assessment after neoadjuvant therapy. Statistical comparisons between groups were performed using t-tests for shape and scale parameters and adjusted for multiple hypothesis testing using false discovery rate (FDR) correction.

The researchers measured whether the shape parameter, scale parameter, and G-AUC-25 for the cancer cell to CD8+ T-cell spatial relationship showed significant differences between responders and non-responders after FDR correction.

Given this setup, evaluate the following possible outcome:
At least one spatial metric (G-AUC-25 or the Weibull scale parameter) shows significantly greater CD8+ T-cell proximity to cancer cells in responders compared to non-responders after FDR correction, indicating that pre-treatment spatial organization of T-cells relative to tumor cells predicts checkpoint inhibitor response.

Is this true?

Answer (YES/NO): NO